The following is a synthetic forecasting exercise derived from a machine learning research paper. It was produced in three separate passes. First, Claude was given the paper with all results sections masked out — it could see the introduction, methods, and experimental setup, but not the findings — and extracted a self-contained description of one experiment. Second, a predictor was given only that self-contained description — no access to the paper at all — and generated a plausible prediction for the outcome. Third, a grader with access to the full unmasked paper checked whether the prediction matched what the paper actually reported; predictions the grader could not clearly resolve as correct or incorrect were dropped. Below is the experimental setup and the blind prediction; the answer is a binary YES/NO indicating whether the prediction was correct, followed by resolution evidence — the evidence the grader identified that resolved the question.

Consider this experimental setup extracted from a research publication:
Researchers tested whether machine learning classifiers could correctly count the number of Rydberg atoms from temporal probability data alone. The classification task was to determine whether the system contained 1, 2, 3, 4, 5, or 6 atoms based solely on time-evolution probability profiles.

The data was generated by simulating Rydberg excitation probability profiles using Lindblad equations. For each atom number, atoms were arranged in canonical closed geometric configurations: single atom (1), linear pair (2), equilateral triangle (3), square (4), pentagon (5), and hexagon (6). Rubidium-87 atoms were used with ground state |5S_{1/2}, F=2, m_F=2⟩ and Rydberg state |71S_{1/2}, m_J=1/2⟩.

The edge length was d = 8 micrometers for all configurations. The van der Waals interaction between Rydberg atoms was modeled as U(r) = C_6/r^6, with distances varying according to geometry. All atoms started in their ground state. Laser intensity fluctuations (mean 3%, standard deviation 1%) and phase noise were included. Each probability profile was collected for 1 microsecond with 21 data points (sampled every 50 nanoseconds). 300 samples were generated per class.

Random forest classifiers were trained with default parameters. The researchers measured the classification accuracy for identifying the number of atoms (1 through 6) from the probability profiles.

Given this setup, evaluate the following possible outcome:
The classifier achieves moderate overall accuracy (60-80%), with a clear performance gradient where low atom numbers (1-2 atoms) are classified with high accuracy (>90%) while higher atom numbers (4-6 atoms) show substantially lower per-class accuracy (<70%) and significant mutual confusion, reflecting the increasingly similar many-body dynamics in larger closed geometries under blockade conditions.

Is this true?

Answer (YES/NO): NO